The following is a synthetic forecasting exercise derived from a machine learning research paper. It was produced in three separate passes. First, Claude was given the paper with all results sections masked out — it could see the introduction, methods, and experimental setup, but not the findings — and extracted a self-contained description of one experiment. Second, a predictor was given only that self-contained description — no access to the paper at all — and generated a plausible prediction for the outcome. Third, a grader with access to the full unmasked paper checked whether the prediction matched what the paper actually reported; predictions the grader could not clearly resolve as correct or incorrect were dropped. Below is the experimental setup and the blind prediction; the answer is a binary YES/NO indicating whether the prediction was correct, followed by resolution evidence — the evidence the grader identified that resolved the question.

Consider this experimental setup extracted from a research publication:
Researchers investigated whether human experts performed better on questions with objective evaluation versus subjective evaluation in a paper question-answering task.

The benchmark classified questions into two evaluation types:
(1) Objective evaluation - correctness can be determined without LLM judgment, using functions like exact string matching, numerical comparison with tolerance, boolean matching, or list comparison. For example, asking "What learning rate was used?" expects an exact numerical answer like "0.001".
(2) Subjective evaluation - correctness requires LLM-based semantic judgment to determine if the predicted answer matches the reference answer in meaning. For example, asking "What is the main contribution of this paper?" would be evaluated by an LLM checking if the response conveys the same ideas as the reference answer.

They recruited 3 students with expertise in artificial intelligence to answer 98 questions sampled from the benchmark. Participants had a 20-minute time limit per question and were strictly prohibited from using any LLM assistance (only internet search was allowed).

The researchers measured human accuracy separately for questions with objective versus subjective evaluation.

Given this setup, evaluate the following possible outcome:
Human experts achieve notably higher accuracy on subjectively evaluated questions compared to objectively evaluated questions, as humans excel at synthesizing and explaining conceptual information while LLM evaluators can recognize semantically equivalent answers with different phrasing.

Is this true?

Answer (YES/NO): NO